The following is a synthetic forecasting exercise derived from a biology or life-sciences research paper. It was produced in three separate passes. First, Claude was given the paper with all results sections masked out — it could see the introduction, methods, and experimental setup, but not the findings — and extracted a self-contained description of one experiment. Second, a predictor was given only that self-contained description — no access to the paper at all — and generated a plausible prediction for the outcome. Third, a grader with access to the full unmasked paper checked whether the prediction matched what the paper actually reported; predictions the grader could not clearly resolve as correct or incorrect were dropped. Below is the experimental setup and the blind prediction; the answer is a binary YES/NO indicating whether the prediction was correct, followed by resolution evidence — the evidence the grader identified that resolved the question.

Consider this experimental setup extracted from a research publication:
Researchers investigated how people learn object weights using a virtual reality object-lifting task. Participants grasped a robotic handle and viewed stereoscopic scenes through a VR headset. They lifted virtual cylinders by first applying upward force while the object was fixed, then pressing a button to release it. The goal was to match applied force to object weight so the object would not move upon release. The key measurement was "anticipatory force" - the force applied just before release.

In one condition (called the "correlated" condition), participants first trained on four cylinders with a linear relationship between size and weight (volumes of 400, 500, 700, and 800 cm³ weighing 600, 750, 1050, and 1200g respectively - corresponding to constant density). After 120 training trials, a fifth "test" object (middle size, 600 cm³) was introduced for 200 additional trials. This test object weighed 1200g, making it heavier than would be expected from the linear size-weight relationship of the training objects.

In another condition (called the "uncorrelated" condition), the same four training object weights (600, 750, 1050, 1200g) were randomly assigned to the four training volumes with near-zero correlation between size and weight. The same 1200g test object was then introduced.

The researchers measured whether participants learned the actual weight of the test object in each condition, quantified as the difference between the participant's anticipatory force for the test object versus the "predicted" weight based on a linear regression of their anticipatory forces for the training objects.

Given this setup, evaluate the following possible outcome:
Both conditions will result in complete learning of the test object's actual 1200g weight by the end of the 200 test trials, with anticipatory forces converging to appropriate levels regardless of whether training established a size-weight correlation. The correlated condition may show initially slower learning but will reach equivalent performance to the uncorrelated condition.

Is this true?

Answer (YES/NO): NO